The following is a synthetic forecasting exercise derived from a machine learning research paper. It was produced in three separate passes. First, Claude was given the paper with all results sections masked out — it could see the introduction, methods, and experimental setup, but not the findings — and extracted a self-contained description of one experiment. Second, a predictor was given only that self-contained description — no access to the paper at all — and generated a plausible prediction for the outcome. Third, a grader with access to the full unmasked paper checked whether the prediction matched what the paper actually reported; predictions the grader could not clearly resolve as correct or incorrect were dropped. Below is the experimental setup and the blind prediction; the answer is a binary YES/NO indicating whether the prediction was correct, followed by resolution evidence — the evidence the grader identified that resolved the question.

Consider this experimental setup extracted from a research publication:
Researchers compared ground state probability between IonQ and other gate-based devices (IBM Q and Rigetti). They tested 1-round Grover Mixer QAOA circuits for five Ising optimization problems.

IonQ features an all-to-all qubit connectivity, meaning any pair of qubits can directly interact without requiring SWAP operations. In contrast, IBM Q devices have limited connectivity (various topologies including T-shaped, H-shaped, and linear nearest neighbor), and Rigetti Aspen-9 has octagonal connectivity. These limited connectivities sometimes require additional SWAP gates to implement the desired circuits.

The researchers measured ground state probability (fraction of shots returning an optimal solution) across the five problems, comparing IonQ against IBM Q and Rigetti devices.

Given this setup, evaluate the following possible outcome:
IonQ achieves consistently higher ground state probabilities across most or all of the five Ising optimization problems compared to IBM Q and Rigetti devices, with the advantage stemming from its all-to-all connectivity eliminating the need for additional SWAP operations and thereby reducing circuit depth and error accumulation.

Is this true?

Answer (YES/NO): NO